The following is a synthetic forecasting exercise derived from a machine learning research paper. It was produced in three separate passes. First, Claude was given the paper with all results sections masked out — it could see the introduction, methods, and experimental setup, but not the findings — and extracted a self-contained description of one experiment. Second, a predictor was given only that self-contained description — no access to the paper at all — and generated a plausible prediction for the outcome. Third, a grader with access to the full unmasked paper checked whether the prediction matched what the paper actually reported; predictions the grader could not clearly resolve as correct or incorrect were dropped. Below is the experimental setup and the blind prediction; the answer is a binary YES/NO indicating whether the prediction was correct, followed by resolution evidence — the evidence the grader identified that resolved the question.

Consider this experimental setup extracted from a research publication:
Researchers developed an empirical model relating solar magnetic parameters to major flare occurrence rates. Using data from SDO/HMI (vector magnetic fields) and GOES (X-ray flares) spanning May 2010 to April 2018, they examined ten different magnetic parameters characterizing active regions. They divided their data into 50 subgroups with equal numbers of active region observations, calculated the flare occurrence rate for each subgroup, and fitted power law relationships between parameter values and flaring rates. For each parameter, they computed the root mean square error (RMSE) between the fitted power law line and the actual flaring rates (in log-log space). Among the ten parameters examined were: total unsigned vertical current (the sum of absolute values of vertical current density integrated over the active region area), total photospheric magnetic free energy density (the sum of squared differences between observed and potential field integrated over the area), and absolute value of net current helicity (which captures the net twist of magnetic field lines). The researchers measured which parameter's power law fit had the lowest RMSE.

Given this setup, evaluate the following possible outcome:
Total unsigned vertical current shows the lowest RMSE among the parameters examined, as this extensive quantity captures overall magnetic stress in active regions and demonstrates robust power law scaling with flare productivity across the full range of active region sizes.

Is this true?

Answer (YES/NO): YES